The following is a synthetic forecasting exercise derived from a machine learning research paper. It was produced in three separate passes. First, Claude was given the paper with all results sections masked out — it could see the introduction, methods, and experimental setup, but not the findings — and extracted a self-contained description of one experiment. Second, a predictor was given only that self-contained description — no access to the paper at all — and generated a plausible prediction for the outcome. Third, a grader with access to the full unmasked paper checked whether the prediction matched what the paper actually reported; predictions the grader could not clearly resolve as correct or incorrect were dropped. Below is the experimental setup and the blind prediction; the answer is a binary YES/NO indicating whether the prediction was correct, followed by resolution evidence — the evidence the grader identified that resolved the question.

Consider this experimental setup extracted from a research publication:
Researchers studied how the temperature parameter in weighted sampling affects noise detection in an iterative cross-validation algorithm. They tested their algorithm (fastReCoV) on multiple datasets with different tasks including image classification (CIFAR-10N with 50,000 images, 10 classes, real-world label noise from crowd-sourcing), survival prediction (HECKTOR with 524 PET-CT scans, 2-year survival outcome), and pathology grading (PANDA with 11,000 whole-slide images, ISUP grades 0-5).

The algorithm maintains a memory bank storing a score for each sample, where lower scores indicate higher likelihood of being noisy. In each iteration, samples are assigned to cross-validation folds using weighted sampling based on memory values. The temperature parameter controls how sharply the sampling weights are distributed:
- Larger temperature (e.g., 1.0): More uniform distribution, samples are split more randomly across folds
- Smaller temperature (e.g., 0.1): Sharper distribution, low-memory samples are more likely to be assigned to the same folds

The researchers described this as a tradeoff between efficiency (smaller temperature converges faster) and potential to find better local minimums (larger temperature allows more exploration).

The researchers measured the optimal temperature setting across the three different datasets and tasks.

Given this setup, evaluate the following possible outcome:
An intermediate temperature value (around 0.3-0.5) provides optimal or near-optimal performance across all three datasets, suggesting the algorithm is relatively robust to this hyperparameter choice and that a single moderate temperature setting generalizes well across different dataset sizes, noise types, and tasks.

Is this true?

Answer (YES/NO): NO